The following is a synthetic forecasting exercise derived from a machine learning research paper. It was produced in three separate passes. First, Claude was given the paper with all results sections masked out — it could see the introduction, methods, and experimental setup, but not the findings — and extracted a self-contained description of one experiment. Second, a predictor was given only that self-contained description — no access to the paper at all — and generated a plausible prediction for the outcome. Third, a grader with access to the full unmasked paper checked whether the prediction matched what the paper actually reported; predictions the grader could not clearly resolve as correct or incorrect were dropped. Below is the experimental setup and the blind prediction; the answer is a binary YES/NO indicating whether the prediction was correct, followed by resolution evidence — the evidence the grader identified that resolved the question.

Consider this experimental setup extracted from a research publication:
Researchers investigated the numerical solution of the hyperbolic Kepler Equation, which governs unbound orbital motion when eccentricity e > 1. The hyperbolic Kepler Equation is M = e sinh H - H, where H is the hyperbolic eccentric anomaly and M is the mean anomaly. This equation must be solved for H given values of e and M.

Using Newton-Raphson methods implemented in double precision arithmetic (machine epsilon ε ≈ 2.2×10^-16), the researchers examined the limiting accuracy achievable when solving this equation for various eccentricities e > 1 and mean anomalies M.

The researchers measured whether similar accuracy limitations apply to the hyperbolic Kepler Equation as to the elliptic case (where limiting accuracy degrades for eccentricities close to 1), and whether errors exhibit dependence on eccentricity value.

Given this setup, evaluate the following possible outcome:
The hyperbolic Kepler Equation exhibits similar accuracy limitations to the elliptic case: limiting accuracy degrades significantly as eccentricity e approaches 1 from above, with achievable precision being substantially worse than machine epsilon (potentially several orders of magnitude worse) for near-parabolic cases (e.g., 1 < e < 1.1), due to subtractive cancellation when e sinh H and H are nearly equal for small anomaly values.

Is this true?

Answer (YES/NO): YES